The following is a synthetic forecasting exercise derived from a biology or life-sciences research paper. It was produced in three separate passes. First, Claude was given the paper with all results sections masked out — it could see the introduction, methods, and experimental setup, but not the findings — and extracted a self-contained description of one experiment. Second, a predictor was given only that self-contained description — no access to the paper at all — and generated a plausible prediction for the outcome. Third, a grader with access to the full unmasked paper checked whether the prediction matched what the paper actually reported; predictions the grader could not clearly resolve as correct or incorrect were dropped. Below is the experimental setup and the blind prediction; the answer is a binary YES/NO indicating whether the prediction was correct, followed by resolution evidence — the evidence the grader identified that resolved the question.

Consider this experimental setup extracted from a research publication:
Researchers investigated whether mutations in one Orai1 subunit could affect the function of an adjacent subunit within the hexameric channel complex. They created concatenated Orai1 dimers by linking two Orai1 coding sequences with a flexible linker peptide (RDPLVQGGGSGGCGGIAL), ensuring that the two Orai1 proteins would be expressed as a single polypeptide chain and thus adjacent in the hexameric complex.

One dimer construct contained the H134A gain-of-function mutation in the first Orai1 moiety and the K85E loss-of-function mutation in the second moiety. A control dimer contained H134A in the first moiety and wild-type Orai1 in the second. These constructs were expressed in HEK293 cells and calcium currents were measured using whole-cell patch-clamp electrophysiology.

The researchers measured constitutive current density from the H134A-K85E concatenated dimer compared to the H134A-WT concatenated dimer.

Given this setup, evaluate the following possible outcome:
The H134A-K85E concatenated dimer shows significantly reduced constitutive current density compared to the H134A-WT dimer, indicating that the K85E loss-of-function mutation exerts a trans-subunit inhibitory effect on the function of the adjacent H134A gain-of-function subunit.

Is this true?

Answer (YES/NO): NO